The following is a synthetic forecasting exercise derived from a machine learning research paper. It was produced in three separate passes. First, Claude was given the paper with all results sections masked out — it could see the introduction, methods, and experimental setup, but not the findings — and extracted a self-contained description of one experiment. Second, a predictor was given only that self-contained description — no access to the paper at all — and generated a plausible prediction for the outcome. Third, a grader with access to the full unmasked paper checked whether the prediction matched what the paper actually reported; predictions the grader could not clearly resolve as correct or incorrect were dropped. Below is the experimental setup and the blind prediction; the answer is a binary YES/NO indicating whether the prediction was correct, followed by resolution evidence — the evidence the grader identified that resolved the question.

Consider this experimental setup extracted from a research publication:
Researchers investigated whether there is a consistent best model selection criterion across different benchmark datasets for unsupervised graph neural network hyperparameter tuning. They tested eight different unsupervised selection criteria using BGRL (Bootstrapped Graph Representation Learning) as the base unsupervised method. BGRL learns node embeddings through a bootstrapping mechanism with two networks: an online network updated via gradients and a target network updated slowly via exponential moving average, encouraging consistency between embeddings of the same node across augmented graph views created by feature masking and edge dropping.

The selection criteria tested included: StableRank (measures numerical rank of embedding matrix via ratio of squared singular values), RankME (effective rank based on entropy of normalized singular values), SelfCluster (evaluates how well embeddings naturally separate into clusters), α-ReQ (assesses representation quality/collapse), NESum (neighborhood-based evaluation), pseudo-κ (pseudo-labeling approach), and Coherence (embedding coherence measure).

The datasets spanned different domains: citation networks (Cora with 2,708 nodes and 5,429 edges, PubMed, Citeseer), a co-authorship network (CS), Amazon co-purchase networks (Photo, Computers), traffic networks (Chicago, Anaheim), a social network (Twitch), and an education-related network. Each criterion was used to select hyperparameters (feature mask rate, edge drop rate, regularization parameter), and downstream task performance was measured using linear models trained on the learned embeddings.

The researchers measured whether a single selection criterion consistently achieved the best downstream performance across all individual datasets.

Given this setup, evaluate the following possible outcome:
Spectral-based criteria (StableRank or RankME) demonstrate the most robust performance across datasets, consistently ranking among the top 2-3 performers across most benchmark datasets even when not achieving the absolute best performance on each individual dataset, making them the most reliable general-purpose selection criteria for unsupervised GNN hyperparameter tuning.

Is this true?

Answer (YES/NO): NO